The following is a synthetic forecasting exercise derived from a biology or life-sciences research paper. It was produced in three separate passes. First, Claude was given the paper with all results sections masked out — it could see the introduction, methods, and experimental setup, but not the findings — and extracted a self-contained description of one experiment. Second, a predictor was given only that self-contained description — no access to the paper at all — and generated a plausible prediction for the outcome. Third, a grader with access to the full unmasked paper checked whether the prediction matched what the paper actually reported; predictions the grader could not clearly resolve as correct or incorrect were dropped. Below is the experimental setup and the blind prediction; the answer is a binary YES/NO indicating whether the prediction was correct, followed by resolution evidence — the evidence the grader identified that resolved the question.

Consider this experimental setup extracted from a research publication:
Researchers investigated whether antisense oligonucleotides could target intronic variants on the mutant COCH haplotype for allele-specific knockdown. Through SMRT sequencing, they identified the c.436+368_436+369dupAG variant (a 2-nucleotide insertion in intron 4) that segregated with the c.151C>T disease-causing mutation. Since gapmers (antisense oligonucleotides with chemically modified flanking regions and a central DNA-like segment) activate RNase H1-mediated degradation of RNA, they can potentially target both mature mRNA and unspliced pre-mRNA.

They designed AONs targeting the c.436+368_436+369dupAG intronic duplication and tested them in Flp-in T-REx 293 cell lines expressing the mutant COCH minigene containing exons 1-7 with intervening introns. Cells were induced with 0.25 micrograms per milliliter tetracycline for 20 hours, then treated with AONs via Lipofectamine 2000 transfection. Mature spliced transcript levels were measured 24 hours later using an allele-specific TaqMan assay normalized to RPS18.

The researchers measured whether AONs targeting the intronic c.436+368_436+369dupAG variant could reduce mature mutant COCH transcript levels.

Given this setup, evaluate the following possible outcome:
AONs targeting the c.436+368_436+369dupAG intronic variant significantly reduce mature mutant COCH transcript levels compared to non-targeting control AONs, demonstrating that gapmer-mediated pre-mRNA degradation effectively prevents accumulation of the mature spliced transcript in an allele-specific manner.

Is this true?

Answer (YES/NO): YES